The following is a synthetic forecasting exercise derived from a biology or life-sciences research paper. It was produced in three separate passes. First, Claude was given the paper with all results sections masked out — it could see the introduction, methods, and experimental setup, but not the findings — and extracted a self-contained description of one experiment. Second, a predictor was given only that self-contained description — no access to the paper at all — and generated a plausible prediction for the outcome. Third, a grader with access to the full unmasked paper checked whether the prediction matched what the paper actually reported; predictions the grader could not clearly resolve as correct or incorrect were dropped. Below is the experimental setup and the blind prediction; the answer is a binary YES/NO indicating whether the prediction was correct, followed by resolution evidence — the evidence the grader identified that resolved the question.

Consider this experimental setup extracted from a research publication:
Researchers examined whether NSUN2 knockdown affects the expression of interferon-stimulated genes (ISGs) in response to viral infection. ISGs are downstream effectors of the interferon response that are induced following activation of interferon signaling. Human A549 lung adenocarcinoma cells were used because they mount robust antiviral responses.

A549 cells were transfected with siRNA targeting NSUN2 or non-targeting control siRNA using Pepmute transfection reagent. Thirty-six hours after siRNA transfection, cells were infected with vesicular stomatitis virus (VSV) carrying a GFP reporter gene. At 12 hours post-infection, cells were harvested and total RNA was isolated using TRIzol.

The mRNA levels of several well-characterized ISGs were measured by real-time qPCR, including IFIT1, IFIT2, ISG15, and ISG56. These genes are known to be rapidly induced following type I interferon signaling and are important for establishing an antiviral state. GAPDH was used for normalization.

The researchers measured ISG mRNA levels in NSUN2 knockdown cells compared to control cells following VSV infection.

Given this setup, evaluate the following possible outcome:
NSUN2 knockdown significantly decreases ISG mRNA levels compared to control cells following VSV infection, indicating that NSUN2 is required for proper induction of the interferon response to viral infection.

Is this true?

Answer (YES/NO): NO